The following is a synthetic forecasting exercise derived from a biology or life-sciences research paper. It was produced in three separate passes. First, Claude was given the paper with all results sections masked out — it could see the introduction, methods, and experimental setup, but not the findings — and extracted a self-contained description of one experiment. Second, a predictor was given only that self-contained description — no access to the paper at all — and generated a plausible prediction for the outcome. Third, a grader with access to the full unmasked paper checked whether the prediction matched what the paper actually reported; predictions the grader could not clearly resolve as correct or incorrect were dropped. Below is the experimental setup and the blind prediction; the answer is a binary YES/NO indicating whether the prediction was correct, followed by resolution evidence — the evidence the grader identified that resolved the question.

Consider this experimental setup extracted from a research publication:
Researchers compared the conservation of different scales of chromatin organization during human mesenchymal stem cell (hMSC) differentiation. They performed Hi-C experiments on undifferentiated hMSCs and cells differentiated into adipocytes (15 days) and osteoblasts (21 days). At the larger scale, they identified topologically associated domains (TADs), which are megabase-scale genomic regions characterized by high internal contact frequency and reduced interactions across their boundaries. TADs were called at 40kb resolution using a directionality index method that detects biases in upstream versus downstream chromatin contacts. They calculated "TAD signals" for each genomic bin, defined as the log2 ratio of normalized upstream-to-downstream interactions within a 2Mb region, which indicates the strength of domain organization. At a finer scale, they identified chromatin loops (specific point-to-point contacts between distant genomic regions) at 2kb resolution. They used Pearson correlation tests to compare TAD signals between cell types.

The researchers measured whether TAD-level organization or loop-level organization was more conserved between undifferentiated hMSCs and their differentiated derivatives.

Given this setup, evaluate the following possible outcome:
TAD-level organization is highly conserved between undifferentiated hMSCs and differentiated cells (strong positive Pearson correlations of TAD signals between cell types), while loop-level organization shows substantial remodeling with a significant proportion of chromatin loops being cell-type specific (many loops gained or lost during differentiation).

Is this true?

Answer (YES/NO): YES